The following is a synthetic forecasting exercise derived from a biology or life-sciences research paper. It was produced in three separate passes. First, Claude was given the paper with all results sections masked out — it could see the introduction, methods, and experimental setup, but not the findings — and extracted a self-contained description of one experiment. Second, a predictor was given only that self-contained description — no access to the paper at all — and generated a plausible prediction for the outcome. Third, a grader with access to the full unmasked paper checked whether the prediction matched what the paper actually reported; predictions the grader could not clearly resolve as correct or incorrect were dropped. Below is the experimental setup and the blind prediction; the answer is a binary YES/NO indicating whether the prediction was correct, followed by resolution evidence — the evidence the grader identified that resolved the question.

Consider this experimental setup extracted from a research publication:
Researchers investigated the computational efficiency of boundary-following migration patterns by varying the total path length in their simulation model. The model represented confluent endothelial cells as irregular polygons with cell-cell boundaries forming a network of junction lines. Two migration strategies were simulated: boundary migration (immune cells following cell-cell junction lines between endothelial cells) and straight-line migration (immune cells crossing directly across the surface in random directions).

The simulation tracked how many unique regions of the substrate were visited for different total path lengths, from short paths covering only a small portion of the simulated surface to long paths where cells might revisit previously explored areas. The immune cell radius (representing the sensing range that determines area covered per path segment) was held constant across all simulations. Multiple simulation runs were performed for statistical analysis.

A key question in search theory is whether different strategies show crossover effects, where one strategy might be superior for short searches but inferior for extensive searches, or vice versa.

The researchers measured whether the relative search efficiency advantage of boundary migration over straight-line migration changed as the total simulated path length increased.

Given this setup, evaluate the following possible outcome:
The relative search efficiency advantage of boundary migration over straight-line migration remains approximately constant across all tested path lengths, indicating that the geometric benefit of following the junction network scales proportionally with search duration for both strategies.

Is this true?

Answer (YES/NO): NO